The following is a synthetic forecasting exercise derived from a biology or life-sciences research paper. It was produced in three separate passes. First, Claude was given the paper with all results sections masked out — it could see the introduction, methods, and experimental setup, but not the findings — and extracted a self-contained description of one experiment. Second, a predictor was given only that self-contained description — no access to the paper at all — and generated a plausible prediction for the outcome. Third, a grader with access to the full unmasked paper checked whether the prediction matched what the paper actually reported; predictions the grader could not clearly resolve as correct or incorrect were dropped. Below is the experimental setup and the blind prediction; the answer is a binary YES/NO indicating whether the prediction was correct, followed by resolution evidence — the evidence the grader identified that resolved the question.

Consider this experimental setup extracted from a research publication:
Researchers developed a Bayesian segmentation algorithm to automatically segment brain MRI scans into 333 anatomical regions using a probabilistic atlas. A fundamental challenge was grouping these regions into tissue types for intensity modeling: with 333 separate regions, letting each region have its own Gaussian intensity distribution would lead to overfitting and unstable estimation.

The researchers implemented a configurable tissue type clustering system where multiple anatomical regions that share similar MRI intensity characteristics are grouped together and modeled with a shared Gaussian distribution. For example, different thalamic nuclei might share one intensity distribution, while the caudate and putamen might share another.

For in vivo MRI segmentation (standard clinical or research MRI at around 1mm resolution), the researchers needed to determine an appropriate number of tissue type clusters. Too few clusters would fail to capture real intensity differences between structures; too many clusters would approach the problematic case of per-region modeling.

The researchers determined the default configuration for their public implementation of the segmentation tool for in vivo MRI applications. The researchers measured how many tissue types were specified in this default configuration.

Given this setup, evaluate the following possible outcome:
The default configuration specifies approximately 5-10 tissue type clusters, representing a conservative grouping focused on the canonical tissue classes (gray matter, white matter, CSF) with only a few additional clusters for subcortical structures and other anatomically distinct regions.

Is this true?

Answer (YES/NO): NO